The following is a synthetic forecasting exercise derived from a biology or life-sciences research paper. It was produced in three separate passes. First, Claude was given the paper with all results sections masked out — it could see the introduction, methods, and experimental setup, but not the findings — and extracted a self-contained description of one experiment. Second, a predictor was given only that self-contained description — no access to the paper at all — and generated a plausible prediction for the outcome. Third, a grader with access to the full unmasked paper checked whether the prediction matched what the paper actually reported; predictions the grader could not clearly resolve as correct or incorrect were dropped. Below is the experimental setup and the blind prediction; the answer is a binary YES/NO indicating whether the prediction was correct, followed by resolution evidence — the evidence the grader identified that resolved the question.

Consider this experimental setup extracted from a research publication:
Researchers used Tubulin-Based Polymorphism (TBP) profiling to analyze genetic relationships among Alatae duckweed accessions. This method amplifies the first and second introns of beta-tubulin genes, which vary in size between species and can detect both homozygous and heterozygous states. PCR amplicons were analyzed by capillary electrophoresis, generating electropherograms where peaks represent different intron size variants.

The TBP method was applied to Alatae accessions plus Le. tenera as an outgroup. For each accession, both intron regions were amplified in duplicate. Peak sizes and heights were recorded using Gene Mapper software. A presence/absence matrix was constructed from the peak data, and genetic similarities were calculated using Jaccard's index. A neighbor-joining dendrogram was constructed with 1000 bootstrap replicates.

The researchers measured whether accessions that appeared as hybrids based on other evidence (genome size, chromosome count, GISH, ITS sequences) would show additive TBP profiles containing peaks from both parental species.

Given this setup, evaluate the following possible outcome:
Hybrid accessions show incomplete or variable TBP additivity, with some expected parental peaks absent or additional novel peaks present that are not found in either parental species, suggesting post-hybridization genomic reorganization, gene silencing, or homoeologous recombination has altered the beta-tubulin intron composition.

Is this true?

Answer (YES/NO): YES